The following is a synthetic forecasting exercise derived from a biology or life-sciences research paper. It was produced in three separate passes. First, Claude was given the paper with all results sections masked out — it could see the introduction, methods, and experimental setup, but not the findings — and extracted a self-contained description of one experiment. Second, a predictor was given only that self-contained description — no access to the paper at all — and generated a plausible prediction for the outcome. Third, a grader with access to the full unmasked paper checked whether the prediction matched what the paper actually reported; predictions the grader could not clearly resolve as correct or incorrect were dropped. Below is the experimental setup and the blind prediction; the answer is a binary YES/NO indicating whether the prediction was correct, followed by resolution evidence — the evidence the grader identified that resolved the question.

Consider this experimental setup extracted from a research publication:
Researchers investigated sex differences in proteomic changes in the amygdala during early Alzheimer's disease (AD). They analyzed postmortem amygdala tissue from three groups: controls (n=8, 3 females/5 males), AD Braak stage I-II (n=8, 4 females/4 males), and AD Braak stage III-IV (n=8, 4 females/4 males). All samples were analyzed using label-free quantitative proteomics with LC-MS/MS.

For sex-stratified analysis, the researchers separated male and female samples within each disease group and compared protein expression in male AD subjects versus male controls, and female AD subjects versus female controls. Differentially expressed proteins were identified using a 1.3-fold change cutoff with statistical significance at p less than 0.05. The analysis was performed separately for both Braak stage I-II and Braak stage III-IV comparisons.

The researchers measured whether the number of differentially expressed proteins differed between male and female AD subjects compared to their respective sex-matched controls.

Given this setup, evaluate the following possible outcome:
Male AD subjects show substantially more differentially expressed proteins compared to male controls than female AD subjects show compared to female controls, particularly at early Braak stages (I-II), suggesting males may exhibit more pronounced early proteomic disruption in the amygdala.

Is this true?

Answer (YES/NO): NO